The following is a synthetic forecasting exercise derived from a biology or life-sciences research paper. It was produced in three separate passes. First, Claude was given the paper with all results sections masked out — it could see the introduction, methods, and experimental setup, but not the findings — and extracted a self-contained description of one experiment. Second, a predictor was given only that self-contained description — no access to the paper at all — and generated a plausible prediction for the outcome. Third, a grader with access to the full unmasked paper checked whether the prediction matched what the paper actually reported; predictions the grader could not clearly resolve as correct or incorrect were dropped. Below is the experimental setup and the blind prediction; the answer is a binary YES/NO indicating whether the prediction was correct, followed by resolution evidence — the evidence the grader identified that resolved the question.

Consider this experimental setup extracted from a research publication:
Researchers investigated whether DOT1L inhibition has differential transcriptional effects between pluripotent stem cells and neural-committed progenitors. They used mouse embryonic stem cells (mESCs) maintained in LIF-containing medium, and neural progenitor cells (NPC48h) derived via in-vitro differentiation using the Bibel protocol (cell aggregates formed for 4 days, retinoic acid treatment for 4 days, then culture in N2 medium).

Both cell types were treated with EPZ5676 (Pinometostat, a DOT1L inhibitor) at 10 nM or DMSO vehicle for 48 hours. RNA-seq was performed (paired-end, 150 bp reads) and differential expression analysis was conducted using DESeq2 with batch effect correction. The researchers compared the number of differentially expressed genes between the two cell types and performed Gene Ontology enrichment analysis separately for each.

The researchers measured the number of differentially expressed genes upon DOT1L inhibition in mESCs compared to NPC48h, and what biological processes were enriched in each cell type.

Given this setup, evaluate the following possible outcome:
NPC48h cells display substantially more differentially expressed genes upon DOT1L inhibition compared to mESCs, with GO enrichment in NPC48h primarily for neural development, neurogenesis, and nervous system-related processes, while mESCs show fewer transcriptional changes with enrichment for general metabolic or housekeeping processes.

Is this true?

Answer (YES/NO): NO